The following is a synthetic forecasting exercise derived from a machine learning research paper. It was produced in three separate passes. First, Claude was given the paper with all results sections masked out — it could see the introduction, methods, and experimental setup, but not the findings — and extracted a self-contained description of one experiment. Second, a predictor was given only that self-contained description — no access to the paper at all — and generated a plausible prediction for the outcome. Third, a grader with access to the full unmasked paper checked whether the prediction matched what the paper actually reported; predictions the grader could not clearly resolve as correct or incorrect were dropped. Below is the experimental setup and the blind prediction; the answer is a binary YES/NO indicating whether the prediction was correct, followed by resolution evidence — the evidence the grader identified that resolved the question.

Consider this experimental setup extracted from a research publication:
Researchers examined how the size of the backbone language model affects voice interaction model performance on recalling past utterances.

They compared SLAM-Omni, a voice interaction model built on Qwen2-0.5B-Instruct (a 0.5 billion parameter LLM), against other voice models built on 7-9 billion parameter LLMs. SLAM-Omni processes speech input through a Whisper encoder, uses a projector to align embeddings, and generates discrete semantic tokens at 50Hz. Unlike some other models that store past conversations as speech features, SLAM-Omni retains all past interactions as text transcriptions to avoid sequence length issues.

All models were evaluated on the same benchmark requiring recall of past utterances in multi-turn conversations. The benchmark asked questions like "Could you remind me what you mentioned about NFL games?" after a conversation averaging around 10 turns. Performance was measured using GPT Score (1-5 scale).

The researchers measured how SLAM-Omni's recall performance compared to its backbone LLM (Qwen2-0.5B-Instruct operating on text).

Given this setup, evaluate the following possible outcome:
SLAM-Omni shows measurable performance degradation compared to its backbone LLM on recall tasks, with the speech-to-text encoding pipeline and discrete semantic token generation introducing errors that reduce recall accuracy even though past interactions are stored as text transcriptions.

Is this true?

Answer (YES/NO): YES